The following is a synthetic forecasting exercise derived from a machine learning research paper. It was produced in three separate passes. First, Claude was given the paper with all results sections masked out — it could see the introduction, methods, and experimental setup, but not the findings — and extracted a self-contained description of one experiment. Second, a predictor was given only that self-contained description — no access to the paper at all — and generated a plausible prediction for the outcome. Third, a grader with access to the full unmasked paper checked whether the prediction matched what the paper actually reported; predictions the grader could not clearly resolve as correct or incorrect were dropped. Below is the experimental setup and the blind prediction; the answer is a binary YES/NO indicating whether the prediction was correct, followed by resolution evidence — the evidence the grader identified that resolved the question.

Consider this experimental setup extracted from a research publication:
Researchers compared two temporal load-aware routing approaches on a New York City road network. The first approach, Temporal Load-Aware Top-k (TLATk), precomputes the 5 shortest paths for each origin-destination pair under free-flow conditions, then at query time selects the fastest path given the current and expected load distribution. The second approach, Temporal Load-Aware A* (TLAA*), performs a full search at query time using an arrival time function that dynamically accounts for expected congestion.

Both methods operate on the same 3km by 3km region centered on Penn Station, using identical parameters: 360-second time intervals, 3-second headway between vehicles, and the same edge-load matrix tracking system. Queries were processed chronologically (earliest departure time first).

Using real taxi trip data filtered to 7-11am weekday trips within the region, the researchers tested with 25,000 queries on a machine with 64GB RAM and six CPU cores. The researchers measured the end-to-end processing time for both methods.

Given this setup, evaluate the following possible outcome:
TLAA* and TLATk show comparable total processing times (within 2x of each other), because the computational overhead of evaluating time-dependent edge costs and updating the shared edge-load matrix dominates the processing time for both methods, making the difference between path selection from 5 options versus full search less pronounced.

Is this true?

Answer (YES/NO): YES